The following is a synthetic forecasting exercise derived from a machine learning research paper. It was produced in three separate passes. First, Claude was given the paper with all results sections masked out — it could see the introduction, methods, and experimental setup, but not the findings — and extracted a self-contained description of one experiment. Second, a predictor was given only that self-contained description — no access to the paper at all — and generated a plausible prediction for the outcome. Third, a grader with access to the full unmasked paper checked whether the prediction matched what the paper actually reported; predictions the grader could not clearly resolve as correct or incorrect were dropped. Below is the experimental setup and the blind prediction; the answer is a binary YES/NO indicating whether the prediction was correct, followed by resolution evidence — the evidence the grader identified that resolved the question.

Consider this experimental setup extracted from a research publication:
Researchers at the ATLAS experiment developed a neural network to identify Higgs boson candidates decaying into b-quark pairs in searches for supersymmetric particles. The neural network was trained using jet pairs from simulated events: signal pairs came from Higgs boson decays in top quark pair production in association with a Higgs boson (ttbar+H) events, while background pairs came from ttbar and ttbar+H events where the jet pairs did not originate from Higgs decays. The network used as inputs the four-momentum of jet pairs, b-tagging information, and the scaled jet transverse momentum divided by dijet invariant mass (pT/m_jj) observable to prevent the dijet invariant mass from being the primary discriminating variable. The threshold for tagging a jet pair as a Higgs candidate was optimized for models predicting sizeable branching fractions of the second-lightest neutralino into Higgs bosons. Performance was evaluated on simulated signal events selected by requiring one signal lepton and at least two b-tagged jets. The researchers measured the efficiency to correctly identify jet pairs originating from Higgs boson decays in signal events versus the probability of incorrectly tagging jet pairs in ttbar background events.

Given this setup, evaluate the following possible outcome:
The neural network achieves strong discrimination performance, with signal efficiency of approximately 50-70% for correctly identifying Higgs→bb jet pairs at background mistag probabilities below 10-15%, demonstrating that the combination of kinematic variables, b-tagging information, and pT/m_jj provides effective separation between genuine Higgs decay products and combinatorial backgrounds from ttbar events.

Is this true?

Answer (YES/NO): NO